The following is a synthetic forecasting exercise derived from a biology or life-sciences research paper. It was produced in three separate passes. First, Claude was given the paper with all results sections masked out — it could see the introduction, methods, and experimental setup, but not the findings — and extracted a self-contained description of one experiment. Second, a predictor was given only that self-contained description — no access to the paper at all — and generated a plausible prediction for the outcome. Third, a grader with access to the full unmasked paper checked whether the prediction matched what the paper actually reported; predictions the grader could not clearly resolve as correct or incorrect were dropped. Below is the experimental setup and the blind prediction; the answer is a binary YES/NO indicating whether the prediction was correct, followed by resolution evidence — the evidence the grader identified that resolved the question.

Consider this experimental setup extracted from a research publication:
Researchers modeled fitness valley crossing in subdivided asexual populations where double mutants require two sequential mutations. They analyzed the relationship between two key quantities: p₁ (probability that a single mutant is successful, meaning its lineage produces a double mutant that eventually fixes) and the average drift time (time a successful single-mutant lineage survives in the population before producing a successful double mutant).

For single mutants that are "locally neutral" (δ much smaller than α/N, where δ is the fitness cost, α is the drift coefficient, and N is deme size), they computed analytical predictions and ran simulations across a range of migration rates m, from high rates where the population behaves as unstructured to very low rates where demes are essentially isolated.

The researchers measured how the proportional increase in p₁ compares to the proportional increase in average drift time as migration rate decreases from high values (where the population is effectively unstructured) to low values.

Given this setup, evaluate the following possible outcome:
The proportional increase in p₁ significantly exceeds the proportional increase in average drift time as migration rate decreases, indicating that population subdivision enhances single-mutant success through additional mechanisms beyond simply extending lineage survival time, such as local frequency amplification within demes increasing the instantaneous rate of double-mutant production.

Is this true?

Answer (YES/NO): NO